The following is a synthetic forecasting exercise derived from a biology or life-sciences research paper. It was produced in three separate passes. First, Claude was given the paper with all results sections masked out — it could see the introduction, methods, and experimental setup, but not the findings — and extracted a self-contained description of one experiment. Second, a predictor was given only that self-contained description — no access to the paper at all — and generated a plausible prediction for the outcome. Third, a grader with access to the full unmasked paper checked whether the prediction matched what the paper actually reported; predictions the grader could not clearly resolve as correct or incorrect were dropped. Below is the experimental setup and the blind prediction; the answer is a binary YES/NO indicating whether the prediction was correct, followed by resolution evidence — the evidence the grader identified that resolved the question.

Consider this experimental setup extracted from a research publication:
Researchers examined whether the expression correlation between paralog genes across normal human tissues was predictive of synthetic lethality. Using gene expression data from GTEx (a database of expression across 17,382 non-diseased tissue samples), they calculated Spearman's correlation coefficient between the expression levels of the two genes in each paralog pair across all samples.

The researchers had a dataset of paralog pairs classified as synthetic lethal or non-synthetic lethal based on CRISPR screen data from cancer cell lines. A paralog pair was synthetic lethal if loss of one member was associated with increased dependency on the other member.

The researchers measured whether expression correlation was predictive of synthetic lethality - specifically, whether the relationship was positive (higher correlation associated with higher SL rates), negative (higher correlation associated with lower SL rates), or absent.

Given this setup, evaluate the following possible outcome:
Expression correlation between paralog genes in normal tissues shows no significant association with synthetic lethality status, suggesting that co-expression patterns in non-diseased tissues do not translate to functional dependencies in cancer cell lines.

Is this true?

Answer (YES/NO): NO